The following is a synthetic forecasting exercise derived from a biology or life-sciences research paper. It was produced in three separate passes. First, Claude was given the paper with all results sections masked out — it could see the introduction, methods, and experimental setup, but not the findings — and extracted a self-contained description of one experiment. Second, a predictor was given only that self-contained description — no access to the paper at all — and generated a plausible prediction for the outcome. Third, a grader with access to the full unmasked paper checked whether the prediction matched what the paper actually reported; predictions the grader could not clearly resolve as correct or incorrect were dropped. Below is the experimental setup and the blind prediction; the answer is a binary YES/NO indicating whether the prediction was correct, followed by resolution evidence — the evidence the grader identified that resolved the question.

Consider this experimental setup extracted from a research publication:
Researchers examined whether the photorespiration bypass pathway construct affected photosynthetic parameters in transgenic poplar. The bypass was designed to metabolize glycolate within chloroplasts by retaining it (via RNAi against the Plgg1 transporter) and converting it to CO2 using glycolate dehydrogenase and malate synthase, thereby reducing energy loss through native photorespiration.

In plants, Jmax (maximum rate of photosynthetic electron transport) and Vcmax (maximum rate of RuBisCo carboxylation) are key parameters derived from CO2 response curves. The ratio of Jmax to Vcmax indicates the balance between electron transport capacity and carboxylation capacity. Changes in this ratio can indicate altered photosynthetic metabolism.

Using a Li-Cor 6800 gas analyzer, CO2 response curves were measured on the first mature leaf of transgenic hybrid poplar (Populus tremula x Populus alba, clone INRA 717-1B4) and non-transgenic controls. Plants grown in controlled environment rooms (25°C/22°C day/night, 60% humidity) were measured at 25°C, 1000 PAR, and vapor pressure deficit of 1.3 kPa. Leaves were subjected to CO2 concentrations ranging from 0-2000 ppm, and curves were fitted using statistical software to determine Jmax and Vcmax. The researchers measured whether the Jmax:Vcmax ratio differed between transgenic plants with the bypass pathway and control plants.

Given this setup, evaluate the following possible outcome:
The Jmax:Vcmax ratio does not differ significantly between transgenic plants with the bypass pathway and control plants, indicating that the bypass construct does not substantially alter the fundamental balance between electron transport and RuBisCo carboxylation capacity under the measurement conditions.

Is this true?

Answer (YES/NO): NO